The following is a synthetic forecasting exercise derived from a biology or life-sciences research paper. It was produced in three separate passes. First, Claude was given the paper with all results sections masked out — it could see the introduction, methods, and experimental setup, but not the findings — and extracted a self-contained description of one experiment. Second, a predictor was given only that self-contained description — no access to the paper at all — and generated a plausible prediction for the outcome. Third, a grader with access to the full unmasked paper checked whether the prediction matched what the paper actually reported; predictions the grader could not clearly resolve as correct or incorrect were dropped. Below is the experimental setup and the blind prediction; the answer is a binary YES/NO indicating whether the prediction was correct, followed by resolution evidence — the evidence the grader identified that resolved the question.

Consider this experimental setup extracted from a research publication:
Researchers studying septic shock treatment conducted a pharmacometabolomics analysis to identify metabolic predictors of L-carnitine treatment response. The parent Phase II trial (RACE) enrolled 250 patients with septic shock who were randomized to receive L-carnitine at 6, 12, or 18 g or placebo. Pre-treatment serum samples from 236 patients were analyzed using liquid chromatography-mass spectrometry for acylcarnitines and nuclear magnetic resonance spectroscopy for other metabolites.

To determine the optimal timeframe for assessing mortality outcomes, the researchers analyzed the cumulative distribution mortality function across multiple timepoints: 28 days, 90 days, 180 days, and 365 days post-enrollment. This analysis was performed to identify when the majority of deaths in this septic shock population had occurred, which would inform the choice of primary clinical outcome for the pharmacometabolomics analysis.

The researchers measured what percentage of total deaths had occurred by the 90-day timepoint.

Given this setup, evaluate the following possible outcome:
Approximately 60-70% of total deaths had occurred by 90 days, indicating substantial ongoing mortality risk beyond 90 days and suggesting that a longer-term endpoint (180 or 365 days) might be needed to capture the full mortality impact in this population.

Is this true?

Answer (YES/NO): NO